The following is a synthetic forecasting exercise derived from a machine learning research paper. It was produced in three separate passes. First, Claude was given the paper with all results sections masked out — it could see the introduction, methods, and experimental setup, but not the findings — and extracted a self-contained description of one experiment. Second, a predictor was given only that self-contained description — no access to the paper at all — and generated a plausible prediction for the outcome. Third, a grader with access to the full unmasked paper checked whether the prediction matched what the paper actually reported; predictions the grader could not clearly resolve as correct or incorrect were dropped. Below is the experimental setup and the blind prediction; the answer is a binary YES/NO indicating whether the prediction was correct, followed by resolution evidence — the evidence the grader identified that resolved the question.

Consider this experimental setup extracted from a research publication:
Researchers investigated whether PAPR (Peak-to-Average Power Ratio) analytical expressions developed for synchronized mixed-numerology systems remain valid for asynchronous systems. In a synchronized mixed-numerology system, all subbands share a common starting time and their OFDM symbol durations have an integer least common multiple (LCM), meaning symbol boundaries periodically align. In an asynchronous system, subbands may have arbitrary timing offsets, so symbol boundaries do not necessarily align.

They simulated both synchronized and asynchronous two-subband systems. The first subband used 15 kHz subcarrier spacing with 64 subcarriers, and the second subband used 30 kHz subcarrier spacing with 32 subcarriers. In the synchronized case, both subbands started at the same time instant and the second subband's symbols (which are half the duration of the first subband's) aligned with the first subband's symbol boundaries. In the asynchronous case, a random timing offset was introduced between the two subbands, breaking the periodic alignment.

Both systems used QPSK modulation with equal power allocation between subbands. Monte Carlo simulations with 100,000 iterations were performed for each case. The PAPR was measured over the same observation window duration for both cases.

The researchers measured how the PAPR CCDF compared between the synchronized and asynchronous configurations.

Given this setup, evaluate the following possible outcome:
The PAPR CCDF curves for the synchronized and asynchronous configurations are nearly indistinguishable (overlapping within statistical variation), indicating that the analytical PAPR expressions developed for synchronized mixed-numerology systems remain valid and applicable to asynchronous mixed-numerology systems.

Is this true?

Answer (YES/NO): YES